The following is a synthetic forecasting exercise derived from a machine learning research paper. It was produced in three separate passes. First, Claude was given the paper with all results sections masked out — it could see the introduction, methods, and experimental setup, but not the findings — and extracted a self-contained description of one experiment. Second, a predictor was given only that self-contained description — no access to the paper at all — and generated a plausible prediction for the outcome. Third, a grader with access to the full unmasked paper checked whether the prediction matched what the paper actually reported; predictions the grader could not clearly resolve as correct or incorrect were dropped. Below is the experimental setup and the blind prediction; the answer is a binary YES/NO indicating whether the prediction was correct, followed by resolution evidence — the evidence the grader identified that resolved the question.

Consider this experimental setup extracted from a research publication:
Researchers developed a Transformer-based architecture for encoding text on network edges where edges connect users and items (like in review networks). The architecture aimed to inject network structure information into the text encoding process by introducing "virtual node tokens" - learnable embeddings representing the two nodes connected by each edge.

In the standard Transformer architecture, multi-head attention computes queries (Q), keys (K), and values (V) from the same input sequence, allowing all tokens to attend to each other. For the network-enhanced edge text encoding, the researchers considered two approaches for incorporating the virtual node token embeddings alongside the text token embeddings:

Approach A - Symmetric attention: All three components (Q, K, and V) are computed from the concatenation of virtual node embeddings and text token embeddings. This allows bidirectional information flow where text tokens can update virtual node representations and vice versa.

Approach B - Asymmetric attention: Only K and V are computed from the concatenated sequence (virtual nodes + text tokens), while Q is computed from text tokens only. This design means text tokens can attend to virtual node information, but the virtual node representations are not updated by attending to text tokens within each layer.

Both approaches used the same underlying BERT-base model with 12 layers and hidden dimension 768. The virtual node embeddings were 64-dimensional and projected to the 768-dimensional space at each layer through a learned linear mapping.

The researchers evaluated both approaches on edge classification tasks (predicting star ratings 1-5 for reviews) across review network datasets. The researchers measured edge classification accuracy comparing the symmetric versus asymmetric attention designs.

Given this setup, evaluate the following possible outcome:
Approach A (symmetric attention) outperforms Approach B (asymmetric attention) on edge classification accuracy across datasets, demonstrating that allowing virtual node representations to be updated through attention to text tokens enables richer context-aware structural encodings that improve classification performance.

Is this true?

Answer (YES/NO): NO